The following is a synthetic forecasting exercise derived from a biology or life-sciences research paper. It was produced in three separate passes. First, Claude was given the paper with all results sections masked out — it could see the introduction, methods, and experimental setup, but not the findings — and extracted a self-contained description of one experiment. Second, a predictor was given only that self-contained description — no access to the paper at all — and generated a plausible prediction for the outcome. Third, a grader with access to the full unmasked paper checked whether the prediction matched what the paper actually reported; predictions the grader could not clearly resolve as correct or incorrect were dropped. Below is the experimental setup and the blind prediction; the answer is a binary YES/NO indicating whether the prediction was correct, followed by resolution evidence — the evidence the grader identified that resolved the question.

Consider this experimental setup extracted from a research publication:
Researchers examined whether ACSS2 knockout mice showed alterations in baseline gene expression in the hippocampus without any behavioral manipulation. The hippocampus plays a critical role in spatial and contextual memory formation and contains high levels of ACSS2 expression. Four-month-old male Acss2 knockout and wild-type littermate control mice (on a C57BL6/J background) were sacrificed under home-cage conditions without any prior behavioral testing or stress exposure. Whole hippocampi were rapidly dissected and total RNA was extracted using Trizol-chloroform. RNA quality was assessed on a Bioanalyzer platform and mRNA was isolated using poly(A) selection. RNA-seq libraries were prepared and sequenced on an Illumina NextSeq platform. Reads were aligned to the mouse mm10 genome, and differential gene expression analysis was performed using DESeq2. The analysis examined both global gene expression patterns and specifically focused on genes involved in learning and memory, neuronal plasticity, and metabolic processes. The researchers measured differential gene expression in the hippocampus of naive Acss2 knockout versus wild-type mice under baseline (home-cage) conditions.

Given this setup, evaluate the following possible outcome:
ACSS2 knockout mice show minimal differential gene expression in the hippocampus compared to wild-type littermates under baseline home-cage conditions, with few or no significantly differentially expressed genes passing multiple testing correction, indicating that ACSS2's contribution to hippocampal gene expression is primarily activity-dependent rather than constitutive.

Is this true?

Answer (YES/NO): YES